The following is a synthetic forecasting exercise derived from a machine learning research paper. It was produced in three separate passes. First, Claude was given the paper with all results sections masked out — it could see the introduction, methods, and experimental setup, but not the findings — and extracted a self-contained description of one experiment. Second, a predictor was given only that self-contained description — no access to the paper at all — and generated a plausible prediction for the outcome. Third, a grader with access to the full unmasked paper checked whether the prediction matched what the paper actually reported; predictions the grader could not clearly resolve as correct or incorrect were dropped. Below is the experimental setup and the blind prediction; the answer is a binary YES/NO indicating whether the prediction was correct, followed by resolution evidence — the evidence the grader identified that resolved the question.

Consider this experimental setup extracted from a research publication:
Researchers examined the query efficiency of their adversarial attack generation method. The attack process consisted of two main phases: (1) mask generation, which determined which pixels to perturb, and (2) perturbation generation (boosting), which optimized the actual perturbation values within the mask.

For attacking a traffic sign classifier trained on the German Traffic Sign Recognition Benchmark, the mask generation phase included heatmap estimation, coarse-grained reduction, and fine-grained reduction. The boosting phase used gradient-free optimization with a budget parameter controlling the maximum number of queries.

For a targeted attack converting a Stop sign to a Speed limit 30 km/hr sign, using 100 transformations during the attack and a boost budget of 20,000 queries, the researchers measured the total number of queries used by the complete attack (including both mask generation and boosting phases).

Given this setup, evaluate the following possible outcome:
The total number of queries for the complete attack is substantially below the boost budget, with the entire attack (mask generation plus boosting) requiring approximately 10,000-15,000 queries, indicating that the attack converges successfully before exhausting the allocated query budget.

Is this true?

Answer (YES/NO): NO